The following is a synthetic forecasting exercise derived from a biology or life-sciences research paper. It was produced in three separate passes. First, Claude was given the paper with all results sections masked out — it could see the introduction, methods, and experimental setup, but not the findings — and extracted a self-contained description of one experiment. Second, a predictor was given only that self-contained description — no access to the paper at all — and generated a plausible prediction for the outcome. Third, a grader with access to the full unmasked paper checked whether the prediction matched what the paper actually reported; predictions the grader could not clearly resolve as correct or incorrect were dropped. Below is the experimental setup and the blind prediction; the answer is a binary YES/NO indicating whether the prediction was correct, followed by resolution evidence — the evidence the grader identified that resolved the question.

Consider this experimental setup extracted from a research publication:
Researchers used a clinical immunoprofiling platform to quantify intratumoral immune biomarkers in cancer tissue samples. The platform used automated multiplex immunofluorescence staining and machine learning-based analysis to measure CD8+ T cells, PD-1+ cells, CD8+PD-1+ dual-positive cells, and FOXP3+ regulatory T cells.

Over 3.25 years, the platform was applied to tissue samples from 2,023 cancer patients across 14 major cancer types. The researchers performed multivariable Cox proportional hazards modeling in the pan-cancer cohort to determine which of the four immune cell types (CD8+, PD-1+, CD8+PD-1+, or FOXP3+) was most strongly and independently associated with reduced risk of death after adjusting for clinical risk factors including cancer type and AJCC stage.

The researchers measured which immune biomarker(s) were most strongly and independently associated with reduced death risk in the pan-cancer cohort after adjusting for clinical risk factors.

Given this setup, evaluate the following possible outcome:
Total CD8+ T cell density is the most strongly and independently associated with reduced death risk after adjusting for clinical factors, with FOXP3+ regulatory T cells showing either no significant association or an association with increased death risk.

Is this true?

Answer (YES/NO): NO